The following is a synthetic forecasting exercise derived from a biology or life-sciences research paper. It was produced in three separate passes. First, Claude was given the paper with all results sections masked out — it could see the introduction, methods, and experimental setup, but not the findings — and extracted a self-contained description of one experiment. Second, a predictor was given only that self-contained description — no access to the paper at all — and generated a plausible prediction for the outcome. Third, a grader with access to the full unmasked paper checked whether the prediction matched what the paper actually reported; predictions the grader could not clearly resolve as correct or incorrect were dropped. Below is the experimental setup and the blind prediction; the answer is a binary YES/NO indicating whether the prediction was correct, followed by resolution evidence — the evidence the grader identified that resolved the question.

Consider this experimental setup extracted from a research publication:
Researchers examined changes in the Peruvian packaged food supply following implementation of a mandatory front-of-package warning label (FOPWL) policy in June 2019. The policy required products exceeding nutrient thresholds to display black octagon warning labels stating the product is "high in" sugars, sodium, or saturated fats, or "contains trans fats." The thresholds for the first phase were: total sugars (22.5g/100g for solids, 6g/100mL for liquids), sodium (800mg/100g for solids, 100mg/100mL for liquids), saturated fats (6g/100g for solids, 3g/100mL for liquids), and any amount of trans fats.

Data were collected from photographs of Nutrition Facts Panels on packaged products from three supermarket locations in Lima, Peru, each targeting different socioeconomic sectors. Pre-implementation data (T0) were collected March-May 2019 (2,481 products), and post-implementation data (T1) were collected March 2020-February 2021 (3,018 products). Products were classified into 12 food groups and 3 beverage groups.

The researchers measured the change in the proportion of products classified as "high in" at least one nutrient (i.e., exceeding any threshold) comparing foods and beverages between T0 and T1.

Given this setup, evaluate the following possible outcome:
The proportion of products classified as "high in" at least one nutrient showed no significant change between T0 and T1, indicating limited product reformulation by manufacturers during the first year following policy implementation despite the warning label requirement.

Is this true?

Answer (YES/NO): NO